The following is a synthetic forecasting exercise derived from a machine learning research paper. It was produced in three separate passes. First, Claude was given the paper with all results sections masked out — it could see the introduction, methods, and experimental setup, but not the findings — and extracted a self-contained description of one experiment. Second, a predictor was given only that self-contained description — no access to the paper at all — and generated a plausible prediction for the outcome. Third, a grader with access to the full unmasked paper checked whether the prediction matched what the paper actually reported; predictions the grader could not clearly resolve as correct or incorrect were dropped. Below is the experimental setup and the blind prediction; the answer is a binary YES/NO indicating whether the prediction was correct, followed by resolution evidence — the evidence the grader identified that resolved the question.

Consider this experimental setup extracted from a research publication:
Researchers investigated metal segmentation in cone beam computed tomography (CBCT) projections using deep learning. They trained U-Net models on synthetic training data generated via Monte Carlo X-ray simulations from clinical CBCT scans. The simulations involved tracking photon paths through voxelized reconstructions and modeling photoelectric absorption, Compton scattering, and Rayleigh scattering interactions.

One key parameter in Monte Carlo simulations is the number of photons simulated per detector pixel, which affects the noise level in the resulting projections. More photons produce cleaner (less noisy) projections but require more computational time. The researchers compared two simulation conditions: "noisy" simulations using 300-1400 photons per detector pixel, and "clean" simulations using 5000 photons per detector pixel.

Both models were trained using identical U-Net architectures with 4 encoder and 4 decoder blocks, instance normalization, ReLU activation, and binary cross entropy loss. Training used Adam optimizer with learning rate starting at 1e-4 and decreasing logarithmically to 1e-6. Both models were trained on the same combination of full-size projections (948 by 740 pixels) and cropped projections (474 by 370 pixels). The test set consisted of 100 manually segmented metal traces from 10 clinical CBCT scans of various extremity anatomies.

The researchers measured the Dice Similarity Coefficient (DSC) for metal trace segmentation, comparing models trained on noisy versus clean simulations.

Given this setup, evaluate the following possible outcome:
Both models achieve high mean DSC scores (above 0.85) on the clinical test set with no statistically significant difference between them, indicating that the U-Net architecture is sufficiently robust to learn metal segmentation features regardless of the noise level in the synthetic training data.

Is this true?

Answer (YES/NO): NO